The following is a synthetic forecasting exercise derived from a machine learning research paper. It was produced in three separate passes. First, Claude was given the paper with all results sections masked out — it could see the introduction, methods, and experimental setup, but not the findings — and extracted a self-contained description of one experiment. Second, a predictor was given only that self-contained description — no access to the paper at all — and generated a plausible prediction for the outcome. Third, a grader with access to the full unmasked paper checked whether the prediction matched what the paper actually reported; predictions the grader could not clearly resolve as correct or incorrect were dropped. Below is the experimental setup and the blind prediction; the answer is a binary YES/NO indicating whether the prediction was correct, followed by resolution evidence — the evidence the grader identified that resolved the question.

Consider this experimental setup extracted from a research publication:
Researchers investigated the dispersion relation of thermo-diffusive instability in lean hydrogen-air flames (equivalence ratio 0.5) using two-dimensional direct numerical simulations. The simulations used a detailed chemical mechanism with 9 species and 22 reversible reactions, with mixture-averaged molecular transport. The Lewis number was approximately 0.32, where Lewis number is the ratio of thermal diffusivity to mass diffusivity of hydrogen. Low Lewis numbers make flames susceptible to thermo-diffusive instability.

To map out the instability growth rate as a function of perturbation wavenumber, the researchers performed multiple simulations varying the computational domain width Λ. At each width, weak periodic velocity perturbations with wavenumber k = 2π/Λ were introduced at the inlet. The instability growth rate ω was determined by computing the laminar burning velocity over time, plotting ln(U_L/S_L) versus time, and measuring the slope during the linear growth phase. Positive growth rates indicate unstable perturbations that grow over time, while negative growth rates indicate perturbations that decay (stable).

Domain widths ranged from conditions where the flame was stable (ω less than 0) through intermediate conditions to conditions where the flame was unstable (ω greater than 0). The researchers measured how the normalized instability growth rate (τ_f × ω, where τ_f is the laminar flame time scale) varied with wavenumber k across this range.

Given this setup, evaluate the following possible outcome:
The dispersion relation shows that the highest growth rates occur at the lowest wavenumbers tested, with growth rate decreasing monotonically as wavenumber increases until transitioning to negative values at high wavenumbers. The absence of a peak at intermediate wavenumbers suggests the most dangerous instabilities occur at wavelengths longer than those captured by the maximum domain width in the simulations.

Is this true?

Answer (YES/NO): NO